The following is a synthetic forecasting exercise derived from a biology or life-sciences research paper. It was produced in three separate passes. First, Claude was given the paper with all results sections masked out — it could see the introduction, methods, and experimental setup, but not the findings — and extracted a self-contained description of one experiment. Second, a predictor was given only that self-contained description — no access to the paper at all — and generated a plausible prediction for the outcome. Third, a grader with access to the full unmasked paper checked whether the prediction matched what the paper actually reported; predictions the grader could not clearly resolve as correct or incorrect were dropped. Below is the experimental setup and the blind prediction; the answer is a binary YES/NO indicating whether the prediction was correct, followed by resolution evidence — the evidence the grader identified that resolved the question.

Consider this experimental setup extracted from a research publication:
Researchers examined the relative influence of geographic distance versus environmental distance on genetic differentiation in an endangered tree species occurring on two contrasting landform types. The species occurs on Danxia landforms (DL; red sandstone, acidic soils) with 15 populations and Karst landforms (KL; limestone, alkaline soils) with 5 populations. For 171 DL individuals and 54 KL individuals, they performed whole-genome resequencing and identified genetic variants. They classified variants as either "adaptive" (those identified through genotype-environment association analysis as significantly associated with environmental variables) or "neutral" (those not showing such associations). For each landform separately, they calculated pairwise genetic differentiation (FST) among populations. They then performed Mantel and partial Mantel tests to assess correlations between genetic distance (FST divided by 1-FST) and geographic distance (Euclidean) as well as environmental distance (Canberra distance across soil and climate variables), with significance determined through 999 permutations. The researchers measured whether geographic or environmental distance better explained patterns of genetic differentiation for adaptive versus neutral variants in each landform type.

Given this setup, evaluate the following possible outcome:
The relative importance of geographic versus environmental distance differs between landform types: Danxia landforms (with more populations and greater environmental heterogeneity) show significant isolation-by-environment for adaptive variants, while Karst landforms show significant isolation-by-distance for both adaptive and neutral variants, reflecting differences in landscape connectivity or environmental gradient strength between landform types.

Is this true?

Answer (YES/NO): NO